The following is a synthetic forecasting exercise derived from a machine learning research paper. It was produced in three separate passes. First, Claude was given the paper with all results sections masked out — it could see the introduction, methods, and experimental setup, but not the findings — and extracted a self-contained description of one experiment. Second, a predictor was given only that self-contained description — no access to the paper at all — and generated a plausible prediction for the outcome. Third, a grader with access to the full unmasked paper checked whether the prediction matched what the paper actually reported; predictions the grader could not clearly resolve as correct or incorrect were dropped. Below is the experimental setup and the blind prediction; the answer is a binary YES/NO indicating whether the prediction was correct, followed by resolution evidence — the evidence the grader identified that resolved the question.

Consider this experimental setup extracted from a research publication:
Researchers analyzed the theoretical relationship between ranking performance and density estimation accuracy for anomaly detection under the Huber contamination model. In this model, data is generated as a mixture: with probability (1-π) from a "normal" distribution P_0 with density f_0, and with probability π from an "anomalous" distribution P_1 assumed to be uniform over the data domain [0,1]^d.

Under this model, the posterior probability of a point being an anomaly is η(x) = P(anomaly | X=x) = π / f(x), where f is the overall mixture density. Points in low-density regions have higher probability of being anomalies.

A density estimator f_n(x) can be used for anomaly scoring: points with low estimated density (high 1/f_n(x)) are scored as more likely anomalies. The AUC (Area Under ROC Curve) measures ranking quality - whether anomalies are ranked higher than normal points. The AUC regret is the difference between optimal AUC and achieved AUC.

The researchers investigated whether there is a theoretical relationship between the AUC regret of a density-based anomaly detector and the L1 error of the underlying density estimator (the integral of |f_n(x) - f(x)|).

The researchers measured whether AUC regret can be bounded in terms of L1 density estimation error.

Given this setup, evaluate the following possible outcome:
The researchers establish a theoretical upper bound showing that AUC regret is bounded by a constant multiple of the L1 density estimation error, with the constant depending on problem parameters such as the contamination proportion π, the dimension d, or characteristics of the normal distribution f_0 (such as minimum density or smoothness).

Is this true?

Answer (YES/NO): YES